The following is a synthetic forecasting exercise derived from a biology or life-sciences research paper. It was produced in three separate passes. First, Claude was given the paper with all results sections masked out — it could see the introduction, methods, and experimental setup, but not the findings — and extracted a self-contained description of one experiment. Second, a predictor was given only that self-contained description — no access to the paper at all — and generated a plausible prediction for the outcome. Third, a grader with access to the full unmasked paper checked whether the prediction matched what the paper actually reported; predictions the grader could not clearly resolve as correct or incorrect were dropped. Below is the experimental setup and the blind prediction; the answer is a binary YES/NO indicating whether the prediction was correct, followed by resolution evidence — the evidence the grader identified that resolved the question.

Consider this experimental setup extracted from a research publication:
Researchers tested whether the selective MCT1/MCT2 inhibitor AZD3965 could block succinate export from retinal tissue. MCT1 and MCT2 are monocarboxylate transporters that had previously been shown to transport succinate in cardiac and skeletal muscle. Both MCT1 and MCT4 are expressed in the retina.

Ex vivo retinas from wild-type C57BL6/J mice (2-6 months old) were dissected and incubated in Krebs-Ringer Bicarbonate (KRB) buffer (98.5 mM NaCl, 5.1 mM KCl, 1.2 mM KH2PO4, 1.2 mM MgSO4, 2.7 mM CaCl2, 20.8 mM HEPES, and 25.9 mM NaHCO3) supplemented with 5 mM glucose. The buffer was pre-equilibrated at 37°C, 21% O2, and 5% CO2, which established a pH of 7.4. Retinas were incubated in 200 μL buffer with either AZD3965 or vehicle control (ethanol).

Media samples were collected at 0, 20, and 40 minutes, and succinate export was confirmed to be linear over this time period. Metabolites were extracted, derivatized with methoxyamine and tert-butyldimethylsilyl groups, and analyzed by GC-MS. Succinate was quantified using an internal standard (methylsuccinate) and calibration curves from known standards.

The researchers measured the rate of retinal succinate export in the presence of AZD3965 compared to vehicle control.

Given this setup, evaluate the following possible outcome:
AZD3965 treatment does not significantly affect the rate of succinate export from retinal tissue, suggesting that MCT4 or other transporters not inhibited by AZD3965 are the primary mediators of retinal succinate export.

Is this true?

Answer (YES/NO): NO